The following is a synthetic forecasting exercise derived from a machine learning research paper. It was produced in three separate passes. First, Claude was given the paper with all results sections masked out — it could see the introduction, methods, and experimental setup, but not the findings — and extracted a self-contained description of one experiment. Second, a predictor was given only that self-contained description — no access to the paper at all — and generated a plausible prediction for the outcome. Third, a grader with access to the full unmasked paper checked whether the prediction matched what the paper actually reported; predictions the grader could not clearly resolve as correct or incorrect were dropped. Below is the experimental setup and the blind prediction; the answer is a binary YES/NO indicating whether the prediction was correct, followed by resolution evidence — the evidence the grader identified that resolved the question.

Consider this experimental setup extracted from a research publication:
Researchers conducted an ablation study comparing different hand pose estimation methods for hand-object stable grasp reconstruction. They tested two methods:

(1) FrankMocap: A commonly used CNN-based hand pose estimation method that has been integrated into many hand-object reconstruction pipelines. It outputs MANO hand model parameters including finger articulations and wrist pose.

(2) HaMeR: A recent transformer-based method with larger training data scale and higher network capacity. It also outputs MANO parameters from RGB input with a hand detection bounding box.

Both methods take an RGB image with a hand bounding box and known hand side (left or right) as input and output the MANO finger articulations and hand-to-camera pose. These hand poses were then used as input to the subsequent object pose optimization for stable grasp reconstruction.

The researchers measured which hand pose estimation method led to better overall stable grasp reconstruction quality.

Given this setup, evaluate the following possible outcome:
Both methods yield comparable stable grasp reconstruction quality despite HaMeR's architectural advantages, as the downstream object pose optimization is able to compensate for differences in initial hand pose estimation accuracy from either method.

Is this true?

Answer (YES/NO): NO